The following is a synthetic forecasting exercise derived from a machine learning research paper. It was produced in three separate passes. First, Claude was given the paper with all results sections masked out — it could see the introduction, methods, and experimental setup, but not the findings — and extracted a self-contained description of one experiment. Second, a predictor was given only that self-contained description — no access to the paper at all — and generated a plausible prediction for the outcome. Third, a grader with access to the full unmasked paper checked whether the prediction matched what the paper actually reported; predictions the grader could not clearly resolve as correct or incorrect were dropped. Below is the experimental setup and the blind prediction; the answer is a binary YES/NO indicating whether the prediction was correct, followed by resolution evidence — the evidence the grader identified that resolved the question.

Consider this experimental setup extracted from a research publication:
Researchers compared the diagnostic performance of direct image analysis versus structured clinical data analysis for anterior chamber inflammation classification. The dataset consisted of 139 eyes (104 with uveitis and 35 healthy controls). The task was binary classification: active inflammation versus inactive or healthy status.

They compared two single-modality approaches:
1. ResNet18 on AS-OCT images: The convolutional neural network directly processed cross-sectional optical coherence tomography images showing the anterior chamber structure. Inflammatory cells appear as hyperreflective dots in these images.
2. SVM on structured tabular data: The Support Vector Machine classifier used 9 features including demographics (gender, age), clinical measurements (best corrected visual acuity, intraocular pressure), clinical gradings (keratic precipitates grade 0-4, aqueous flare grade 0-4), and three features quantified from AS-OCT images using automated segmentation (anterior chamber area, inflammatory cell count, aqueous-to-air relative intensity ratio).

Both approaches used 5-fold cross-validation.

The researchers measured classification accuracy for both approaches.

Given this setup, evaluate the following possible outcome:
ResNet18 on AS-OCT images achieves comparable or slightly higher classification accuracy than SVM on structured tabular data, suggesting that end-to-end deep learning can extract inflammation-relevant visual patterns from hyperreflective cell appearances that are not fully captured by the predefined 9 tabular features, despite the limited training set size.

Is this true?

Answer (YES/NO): YES